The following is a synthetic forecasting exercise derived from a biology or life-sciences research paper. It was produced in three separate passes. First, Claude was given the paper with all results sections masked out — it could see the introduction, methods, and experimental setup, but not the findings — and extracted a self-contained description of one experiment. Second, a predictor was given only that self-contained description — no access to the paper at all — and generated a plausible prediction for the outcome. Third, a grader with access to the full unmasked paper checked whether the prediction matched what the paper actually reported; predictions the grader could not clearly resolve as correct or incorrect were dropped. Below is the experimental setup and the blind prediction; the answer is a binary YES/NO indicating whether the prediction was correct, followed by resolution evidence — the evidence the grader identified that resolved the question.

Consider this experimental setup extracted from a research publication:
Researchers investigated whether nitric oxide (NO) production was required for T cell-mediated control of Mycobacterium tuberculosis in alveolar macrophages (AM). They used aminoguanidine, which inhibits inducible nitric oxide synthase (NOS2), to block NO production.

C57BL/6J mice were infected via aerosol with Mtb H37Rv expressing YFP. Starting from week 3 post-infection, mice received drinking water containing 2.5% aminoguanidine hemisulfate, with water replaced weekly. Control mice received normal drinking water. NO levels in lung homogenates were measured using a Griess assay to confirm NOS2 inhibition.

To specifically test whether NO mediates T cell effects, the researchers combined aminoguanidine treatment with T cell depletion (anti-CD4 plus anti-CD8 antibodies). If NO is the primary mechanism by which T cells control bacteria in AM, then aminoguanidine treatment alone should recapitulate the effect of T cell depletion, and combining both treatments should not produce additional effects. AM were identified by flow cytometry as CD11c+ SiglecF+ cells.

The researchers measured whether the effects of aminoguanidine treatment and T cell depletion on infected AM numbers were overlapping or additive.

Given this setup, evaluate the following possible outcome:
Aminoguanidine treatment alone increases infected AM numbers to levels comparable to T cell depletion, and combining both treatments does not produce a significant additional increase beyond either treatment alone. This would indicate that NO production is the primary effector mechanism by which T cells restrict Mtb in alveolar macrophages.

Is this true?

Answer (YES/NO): NO